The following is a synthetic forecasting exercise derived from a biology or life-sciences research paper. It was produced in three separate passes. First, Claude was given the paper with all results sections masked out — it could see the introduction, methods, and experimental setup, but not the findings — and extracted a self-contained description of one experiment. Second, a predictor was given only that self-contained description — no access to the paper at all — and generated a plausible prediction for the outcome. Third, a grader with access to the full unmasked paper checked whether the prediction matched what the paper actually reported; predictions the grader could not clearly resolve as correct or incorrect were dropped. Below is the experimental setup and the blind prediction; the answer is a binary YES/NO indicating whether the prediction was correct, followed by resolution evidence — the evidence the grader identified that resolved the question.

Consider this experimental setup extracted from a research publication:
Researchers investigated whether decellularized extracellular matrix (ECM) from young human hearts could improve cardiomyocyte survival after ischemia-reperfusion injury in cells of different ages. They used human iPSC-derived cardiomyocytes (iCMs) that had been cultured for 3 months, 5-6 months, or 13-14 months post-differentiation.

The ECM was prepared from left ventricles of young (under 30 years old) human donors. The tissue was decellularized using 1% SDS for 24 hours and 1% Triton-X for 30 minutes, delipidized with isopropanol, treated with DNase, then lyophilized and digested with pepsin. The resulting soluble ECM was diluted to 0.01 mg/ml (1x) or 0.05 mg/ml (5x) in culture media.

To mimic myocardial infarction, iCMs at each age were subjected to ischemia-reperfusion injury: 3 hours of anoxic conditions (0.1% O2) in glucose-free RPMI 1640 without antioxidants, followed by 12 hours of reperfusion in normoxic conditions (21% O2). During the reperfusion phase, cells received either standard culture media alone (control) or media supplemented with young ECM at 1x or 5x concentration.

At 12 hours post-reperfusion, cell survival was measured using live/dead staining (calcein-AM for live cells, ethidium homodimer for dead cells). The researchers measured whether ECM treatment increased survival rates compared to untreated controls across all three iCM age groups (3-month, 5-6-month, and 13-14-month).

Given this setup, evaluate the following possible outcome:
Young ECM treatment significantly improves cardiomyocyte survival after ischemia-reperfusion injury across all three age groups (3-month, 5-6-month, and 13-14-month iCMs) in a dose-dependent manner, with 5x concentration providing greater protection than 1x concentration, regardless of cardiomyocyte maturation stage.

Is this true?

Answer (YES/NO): NO